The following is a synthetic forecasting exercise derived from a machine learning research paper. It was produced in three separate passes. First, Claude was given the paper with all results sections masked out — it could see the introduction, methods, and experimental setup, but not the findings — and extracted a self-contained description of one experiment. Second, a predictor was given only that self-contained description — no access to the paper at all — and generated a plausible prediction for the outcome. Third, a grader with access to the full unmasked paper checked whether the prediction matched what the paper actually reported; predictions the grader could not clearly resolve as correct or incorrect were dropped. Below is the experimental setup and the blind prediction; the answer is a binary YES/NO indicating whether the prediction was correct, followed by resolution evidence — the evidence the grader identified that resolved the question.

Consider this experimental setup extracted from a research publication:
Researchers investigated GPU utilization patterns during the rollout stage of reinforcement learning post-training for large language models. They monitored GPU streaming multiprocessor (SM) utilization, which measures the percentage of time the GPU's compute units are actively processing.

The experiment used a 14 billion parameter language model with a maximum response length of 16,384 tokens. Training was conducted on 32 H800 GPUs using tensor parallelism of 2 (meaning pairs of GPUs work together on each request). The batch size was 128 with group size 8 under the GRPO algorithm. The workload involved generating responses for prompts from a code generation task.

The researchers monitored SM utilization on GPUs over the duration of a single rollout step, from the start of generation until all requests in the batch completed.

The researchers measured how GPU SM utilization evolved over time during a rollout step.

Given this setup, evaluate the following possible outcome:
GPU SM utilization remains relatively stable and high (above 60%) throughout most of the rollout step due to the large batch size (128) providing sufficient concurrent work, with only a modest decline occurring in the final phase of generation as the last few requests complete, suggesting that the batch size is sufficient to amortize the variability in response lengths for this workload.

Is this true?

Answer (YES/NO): NO